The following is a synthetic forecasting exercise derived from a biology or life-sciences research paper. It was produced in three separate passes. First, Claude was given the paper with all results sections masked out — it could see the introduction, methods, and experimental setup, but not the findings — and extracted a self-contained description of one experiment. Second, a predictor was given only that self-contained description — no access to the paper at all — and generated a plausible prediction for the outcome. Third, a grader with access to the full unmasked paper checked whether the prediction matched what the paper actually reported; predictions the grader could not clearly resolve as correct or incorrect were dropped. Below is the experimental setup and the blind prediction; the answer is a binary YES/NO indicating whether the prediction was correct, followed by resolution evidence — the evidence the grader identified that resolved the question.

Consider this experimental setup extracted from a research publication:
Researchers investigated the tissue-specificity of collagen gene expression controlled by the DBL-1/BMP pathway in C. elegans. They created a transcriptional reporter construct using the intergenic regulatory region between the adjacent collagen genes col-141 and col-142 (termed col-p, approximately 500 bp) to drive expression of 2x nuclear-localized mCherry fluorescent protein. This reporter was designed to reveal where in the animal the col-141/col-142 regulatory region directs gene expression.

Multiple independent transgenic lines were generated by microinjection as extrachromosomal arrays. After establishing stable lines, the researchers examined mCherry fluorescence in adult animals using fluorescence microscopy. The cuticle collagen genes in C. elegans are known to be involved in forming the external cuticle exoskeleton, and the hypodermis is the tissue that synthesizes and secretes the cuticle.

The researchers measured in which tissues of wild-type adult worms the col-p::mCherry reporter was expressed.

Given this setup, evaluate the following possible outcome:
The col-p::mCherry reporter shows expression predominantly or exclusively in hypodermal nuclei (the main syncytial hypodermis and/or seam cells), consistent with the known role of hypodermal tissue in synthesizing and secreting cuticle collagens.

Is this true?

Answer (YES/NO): NO